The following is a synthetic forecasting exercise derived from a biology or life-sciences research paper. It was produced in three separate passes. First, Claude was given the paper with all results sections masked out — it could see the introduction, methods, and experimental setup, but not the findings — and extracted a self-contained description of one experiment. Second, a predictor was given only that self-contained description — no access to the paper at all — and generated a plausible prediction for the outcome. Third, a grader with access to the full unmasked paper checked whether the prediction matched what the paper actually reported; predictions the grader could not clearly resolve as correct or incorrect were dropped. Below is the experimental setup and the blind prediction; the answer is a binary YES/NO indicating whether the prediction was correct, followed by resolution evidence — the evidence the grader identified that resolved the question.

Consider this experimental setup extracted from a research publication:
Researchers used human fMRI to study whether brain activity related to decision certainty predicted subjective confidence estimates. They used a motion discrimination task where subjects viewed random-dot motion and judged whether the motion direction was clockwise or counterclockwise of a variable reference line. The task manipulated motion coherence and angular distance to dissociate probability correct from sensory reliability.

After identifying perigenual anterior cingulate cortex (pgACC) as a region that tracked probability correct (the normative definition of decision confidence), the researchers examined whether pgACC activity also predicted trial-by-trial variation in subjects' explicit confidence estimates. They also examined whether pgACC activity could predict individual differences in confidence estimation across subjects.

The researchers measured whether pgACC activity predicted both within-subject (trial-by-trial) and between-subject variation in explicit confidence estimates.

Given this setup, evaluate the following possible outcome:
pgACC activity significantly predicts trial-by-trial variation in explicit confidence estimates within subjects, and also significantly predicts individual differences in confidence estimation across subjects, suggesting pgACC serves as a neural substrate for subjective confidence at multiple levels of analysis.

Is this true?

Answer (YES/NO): NO